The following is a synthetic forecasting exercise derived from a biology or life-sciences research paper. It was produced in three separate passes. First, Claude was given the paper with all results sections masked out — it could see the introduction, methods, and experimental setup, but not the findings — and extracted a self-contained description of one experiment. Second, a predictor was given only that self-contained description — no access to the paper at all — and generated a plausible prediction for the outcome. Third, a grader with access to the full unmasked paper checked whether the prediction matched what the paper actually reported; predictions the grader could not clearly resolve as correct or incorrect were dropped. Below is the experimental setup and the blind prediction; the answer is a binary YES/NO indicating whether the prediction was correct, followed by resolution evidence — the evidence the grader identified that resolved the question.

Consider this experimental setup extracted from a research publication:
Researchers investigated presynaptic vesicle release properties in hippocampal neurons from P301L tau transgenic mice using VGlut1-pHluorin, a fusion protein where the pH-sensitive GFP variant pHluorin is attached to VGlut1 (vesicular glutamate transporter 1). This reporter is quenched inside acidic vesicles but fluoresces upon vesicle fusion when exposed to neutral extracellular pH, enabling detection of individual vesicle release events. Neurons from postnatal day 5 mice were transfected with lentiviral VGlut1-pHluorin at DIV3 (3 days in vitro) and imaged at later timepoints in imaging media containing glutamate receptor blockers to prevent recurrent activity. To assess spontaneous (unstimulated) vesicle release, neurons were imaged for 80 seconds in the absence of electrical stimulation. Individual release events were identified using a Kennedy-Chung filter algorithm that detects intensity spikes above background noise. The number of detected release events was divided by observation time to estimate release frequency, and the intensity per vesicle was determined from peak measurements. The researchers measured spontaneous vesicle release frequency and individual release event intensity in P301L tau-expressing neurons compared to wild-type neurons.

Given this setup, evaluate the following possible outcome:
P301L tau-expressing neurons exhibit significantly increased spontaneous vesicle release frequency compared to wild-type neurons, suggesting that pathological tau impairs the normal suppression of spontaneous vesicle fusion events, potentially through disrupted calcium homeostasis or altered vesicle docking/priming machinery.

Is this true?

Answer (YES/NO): NO